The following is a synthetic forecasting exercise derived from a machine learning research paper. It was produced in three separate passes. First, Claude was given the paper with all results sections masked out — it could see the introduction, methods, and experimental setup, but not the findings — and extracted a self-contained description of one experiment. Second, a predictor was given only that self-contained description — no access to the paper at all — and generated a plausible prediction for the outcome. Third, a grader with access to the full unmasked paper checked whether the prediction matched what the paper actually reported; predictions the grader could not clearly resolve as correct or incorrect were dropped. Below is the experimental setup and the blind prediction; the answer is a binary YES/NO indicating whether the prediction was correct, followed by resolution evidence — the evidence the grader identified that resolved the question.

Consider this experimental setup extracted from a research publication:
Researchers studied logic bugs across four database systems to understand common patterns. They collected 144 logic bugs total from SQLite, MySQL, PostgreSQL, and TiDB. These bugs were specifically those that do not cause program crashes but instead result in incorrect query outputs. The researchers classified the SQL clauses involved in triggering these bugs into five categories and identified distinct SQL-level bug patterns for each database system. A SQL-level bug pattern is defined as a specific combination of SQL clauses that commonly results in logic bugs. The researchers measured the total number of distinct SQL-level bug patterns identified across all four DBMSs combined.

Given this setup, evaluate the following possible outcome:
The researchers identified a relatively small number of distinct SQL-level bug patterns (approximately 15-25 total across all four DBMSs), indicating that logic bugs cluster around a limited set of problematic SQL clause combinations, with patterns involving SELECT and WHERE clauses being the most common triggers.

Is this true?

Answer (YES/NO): NO